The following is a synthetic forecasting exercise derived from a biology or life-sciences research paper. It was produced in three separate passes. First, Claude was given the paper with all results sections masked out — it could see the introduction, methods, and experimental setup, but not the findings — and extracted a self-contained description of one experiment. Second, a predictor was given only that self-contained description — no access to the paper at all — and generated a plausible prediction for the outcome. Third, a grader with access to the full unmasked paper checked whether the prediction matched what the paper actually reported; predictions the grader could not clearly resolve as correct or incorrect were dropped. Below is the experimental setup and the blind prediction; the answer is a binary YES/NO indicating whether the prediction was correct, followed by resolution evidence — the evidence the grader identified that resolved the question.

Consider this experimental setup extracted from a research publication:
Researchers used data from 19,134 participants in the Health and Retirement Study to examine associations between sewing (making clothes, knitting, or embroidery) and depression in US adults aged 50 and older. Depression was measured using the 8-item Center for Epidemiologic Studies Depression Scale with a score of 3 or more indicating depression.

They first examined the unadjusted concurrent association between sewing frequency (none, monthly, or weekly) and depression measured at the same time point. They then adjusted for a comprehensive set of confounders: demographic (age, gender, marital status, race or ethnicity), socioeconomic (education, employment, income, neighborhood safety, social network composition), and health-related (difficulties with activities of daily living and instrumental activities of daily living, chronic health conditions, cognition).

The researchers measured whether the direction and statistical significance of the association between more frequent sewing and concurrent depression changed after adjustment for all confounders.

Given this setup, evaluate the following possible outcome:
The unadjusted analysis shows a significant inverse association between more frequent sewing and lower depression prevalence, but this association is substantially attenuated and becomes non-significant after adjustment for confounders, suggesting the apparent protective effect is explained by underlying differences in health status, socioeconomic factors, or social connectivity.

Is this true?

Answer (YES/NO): NO